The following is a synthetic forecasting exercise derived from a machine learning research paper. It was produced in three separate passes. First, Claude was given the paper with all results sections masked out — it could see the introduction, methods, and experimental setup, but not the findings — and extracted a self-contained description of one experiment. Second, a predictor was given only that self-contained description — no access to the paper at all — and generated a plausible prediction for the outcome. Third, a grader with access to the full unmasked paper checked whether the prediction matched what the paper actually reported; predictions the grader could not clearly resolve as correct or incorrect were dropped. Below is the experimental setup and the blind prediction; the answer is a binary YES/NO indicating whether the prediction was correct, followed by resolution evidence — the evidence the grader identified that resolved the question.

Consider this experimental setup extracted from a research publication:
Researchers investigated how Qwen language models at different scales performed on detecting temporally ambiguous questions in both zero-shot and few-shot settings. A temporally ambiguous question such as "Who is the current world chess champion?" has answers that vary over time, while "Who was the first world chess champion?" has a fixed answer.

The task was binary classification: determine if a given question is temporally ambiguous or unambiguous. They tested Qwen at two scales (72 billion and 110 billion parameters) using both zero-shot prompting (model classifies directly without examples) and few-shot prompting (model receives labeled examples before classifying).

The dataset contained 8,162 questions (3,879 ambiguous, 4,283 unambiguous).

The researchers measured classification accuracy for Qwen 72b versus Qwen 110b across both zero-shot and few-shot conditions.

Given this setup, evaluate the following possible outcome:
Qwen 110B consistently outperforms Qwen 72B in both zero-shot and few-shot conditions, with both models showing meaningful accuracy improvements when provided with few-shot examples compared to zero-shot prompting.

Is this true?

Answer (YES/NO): NO